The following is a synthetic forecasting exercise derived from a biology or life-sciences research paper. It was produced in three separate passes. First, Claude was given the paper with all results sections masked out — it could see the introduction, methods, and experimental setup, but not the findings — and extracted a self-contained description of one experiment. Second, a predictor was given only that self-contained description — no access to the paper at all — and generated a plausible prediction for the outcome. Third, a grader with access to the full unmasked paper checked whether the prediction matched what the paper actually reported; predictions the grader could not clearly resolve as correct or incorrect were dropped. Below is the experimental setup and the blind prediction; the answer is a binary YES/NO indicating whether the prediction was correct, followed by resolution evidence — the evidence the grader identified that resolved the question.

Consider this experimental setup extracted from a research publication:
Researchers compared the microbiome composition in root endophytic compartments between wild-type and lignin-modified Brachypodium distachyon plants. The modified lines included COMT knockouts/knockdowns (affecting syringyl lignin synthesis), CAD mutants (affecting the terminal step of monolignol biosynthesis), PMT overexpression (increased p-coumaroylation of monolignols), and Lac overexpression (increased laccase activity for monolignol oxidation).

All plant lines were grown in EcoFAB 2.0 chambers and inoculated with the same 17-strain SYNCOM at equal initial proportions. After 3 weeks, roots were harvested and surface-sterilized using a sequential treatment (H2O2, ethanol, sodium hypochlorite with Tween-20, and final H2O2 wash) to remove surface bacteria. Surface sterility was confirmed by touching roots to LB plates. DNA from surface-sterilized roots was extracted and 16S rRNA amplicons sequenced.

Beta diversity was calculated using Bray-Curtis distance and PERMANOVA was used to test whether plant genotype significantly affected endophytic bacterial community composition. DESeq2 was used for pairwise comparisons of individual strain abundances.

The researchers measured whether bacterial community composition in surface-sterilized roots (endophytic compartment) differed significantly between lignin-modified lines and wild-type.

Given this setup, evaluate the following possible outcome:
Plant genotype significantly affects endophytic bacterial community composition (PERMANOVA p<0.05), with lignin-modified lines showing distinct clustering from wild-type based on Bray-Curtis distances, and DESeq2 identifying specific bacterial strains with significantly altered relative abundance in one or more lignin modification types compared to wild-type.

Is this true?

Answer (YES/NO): NO